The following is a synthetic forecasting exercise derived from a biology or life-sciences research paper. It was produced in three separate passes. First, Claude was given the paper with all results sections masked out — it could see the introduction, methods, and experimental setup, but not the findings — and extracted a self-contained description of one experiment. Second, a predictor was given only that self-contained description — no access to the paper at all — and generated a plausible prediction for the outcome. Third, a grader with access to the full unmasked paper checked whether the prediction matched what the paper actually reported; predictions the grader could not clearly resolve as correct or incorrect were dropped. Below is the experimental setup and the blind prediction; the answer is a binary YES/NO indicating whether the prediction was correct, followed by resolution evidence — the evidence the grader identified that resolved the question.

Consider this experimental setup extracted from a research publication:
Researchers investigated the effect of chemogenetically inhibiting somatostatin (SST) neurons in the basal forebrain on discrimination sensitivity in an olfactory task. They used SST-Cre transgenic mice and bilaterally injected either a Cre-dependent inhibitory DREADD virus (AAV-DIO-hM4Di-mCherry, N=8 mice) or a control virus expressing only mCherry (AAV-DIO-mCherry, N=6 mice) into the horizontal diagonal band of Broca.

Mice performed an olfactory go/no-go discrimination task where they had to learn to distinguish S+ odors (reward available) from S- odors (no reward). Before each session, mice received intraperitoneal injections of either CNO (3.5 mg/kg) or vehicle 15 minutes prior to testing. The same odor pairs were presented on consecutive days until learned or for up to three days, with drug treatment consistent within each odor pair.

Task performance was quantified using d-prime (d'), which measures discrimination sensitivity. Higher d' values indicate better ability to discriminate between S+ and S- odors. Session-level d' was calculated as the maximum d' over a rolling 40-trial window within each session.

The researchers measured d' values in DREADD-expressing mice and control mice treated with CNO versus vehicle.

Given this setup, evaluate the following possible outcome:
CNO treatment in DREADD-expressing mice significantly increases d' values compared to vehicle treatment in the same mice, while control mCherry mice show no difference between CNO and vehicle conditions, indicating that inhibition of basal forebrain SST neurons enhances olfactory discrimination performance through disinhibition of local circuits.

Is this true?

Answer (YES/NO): NO